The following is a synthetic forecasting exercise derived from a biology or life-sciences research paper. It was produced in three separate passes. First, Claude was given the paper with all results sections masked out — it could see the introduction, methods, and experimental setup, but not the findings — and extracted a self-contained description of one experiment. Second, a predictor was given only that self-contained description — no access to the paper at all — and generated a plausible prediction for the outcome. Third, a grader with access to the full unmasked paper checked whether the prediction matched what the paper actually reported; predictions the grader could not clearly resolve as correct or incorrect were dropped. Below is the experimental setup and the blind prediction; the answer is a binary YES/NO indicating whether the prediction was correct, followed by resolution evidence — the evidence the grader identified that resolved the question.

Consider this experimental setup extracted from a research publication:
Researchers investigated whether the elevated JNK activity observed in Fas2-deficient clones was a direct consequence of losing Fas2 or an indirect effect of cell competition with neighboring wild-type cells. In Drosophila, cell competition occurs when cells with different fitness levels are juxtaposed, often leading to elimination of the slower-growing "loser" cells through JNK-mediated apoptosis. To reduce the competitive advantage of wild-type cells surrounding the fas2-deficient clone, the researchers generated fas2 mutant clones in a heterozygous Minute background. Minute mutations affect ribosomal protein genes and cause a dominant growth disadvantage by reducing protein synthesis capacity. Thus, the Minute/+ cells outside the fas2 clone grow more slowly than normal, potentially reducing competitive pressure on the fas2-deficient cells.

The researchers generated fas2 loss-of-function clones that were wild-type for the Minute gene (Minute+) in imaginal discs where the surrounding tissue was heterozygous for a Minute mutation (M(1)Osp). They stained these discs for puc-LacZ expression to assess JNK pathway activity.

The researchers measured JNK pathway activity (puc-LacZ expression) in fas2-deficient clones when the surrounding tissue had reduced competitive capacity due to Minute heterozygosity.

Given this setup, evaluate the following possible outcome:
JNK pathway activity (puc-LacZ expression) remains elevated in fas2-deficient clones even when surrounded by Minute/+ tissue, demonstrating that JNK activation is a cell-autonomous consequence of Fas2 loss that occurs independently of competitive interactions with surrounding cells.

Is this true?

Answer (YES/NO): NO